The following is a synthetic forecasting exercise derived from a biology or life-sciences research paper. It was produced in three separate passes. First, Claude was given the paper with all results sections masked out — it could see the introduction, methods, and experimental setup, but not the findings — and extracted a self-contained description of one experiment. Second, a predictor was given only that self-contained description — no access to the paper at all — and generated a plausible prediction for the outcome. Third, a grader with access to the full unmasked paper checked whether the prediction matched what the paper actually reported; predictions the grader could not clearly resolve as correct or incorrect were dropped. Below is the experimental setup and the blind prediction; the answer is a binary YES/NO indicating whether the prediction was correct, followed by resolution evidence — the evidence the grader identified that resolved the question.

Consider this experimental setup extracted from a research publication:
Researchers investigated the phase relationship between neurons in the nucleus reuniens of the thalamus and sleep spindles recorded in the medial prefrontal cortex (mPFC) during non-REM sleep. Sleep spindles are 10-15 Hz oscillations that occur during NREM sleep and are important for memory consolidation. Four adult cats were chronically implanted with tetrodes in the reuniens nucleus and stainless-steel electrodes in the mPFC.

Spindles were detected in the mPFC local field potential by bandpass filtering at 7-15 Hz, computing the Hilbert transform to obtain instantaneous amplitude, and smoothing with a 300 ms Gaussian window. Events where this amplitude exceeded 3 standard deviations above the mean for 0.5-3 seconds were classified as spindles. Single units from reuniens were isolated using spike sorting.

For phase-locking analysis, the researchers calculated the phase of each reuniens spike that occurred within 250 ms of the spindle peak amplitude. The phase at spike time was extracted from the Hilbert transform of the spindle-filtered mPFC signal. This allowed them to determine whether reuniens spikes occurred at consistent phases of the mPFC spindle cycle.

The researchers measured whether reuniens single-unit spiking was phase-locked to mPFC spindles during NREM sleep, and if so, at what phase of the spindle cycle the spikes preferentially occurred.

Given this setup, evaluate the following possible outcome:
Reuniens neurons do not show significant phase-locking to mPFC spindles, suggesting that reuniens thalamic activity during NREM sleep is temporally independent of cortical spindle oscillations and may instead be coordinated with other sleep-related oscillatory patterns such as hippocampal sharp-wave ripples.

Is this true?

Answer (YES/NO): NO